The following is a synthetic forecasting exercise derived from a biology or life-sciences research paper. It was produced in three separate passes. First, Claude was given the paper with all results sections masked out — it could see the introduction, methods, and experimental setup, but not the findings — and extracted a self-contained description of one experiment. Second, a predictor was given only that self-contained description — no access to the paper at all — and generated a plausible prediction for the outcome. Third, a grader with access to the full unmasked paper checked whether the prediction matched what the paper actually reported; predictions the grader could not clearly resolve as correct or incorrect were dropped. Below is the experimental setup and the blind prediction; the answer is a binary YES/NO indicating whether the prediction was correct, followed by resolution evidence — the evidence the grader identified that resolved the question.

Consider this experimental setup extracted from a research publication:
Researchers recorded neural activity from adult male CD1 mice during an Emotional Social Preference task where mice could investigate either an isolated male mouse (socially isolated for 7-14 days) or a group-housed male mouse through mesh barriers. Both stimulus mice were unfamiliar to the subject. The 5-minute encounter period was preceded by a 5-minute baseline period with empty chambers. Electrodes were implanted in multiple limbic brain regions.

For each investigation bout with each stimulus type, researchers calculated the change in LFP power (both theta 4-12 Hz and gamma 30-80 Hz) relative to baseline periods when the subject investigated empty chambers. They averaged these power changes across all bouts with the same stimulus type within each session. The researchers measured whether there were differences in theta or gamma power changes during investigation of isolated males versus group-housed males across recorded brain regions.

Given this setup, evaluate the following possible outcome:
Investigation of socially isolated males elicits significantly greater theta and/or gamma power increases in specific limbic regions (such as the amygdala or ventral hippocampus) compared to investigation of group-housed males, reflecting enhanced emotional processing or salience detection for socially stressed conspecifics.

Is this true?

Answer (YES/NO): YES